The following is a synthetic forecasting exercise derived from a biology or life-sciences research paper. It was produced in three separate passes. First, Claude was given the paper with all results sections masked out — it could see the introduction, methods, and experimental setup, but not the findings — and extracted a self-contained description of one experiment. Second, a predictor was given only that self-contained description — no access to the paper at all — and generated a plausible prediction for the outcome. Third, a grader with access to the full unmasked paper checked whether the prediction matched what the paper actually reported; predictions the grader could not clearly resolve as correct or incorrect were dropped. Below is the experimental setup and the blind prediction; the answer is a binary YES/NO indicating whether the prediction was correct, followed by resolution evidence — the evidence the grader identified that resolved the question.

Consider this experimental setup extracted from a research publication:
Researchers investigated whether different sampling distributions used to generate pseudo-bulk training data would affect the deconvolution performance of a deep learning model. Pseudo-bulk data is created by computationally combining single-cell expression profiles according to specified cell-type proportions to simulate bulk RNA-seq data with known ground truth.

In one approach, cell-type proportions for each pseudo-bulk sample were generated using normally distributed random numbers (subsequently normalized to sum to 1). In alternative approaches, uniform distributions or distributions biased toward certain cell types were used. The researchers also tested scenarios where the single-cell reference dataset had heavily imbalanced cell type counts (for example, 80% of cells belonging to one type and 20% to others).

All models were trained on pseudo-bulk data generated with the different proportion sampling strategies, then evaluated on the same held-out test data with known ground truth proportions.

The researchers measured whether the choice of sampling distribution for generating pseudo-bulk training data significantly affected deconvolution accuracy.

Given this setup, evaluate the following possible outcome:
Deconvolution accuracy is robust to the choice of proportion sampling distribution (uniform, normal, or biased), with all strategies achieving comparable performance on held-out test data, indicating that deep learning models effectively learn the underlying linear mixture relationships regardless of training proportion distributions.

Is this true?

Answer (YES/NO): YES